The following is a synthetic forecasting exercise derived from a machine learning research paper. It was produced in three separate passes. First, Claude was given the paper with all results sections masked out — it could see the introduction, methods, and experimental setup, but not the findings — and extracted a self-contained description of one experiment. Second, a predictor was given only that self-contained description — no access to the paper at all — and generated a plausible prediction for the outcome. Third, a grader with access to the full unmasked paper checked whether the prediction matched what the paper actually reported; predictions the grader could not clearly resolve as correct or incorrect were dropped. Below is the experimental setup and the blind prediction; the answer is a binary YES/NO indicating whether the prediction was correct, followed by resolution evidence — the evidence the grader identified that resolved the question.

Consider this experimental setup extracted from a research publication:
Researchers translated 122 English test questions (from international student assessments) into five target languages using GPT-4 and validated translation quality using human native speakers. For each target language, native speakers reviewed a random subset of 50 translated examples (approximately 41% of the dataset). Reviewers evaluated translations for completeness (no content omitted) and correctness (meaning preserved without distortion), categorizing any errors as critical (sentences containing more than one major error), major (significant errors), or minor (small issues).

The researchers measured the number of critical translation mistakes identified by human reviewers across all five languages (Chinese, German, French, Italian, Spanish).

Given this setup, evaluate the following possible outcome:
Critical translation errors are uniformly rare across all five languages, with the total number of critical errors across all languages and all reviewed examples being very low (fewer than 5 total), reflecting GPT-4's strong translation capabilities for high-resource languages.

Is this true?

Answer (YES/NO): YES